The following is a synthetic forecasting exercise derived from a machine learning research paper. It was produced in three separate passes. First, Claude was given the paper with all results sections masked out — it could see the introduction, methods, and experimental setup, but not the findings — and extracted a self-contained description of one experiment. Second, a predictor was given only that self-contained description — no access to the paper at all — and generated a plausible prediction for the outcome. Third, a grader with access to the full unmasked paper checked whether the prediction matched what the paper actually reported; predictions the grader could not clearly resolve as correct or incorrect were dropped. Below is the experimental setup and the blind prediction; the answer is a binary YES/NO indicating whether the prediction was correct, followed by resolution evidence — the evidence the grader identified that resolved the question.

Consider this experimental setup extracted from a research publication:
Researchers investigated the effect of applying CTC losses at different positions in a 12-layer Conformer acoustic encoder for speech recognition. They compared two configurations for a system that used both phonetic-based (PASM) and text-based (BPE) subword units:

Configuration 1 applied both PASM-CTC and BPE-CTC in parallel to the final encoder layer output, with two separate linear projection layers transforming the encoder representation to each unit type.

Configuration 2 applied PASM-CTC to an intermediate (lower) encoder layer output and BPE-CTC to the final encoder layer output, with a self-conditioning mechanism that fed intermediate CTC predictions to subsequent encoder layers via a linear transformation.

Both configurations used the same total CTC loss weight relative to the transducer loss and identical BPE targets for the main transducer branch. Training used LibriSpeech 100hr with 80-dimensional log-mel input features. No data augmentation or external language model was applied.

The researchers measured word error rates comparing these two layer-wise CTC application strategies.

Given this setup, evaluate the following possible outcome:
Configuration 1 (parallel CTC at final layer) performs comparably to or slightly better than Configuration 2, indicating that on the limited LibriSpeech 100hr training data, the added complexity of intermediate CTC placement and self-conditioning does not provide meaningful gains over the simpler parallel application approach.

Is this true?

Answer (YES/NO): NO